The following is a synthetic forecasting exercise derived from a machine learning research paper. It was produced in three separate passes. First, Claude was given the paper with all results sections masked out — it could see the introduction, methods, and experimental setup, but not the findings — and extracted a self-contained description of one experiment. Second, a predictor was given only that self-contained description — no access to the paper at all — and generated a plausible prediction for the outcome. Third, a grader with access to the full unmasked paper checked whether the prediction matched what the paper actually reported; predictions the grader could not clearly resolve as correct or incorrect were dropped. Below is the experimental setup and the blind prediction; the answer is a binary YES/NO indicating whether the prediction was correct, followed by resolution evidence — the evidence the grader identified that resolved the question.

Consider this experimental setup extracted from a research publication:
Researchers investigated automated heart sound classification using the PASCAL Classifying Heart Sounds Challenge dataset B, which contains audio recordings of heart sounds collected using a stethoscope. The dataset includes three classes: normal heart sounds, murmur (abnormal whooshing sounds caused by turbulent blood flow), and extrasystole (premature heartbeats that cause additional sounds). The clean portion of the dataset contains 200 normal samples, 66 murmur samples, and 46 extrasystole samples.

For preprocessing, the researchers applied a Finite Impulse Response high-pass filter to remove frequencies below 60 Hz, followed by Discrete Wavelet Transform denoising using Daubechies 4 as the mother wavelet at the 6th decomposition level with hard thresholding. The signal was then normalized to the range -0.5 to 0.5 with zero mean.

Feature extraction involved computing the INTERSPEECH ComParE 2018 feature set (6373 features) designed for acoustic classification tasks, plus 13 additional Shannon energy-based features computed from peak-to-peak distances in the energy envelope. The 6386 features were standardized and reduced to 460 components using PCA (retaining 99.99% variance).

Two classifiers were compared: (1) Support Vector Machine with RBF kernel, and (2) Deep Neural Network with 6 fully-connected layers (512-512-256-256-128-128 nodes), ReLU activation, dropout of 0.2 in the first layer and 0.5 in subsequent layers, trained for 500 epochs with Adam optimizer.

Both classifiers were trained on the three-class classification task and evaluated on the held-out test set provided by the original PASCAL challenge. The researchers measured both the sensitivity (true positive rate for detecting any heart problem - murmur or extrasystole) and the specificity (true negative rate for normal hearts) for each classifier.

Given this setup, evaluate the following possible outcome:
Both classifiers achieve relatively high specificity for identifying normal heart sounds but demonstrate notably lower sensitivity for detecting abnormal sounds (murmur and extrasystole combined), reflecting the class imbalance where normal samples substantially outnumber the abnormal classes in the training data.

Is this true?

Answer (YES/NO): YES